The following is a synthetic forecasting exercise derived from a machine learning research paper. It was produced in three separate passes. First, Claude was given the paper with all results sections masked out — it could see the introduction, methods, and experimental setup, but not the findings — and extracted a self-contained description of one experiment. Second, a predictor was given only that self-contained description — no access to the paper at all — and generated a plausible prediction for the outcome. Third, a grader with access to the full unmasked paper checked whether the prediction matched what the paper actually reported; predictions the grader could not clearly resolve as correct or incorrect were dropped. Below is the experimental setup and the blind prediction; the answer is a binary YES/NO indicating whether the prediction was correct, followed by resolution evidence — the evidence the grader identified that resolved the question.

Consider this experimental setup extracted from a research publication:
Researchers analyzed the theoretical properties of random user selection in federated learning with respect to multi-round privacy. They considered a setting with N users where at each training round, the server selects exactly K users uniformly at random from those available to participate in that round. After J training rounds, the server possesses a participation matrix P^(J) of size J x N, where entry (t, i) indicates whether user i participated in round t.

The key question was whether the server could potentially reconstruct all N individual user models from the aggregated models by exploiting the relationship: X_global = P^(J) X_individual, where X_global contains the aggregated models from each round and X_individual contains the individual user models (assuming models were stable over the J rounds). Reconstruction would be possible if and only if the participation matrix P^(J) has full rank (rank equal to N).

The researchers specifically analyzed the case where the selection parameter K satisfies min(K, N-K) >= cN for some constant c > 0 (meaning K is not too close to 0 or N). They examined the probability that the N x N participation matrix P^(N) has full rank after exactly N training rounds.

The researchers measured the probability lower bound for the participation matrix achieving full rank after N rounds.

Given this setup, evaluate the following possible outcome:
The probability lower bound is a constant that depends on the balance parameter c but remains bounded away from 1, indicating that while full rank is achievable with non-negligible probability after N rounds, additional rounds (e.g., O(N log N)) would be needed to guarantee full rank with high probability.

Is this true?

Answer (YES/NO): NO